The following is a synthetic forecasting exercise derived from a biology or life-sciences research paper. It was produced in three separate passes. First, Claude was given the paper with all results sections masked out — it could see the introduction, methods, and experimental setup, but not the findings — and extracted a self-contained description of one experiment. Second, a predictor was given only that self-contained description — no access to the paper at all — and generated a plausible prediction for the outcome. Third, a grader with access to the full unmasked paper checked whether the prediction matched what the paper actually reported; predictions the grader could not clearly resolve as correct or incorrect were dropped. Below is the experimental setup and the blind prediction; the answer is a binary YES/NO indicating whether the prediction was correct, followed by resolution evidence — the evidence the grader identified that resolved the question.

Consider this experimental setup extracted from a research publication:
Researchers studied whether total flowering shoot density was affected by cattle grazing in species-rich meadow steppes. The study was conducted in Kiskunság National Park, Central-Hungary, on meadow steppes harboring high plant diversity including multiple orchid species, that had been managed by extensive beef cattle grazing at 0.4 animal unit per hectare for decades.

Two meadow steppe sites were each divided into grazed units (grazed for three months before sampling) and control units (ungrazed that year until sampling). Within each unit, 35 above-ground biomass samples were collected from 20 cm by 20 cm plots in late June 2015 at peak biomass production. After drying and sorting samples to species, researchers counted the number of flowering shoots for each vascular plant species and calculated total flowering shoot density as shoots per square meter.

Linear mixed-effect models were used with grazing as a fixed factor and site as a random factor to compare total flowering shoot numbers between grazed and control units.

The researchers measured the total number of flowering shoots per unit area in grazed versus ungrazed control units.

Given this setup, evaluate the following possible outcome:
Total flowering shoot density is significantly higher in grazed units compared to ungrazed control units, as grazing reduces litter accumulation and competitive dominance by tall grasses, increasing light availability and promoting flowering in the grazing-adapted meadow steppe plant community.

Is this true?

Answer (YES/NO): NO